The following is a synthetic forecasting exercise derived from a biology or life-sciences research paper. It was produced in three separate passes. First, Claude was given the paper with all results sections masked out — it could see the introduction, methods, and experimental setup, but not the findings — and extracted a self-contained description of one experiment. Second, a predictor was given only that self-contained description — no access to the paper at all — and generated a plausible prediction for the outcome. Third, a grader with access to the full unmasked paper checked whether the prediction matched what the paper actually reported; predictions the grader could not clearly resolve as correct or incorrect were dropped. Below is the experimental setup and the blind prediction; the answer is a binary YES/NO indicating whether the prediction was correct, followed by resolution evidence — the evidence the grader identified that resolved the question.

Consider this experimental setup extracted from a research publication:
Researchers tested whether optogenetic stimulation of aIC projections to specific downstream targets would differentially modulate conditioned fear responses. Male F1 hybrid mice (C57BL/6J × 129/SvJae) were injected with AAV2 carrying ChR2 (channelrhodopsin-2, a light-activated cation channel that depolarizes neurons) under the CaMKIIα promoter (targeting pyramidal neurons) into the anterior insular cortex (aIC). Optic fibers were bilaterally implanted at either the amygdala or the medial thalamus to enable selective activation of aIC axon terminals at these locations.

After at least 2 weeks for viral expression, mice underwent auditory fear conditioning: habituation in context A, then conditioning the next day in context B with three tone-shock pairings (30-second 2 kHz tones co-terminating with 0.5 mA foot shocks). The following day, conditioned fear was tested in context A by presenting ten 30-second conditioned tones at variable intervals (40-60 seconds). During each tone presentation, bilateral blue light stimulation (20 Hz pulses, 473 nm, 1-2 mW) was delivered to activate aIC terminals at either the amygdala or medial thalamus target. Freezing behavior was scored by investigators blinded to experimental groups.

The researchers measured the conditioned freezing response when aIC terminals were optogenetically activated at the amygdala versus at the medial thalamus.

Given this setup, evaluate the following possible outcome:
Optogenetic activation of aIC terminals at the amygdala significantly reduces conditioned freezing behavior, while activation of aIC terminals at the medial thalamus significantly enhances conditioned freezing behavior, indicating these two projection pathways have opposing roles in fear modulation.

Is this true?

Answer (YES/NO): NO